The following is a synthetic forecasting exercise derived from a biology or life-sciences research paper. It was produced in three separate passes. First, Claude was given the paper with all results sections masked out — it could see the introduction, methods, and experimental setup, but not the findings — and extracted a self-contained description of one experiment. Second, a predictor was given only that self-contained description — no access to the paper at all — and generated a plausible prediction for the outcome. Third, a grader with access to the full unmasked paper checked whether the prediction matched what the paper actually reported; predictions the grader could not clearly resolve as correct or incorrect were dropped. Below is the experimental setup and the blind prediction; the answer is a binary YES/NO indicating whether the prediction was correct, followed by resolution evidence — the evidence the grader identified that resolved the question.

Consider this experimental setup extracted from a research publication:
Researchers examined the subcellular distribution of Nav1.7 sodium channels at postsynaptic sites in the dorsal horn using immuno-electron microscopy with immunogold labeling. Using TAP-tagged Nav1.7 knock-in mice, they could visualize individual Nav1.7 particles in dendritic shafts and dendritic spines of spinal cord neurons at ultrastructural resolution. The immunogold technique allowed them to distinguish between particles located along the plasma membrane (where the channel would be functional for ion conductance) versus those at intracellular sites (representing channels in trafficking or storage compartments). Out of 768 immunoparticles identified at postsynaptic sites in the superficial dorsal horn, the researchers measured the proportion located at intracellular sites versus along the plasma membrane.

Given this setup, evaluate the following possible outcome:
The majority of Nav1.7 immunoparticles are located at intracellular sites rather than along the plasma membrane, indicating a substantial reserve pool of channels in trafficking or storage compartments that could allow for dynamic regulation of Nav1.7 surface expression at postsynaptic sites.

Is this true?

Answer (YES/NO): YES